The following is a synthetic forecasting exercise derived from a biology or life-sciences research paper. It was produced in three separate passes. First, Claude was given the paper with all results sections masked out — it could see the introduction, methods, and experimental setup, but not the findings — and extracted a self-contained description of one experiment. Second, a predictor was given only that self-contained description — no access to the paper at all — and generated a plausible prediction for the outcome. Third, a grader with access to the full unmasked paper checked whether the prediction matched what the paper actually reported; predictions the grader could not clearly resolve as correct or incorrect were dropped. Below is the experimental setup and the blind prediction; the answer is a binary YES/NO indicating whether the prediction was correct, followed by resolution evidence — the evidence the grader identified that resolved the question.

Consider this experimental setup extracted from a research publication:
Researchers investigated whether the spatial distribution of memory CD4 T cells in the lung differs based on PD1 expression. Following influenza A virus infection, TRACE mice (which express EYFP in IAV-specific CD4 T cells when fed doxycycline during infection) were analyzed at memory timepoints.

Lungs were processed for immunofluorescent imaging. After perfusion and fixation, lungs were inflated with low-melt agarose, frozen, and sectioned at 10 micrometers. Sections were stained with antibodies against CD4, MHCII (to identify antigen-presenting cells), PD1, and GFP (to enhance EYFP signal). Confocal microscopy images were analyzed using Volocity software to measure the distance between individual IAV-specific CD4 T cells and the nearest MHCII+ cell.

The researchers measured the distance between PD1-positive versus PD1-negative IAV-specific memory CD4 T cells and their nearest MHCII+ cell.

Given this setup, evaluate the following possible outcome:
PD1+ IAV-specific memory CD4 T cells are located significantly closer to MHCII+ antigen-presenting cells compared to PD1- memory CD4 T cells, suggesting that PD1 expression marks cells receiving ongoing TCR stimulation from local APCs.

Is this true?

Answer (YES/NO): NO